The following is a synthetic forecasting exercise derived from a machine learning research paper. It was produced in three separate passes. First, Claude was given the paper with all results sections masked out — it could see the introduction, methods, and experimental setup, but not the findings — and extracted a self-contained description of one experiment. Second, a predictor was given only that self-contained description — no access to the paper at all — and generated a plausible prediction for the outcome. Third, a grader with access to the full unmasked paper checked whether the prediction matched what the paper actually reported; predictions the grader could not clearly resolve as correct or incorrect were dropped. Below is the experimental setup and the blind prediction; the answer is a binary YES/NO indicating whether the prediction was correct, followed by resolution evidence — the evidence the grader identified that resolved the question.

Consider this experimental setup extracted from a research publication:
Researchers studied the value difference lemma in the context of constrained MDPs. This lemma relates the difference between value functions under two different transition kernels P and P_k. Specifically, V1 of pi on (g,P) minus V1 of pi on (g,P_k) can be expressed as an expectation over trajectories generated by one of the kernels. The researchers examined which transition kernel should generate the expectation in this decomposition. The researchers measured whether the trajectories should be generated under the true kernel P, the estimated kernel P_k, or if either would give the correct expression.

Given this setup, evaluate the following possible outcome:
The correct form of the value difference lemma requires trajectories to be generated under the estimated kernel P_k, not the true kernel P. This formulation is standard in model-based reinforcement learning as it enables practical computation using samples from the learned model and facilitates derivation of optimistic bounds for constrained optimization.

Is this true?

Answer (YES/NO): YES